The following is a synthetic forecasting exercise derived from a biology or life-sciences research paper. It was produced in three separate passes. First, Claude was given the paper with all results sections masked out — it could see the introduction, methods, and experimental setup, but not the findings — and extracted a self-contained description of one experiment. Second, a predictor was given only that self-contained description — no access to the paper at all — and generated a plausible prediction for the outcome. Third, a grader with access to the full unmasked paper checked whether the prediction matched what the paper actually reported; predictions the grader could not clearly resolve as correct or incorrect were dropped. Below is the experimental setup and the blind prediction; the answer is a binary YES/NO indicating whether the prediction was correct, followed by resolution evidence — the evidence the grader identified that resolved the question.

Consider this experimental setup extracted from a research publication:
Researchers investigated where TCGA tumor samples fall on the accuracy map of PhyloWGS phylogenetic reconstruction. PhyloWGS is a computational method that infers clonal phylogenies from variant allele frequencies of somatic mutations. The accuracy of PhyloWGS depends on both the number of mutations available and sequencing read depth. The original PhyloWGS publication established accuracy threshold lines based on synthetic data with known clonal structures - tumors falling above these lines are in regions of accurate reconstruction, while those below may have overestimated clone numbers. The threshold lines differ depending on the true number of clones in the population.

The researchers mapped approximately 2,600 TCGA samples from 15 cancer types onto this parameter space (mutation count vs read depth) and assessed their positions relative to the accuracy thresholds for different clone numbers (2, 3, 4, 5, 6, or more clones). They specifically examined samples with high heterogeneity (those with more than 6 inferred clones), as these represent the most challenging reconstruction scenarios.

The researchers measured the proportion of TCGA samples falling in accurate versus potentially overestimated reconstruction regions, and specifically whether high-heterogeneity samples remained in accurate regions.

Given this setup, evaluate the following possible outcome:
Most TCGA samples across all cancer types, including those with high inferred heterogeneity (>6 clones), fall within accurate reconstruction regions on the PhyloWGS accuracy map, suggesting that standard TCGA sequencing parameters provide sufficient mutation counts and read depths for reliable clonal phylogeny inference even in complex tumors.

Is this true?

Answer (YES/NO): YES